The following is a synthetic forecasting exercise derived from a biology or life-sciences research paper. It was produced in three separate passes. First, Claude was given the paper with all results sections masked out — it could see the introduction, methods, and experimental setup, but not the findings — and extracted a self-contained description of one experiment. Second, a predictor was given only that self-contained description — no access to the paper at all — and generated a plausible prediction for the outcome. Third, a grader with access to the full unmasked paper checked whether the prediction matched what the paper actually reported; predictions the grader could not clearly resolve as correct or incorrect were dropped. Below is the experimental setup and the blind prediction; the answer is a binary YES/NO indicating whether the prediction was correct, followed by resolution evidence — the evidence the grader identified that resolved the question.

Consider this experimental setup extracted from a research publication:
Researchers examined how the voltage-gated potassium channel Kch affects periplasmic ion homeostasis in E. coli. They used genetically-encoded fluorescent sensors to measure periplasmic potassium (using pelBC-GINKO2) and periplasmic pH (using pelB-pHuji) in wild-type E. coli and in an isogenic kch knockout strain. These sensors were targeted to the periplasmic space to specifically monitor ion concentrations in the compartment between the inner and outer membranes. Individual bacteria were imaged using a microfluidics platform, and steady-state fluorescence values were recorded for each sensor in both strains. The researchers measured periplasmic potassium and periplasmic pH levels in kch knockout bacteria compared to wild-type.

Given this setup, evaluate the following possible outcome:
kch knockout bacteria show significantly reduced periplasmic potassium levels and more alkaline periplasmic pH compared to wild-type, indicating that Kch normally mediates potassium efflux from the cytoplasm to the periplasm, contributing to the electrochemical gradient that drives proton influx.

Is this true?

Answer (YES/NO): NO